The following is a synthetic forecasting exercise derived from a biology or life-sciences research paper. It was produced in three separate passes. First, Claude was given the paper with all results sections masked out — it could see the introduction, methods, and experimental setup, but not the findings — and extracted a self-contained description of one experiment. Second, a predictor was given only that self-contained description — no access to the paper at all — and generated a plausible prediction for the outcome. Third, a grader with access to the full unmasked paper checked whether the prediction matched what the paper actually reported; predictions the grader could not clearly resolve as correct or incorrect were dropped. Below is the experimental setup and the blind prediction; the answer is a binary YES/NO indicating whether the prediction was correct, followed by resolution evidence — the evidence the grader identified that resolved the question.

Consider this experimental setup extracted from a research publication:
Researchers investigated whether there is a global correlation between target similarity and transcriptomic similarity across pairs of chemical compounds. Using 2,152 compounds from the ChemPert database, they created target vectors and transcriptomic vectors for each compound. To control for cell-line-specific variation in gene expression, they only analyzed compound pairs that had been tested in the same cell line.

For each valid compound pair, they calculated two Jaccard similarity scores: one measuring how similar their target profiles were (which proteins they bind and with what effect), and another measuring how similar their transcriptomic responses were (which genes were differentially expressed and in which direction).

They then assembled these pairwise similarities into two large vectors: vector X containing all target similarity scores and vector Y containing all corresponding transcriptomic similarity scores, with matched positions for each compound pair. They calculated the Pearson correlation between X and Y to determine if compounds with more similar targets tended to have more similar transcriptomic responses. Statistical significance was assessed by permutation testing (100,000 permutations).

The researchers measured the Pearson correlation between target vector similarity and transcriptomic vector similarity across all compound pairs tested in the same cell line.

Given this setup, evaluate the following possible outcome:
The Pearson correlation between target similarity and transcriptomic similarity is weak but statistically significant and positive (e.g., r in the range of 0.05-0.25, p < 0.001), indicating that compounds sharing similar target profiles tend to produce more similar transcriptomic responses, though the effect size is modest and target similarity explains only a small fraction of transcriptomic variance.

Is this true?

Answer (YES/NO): NO